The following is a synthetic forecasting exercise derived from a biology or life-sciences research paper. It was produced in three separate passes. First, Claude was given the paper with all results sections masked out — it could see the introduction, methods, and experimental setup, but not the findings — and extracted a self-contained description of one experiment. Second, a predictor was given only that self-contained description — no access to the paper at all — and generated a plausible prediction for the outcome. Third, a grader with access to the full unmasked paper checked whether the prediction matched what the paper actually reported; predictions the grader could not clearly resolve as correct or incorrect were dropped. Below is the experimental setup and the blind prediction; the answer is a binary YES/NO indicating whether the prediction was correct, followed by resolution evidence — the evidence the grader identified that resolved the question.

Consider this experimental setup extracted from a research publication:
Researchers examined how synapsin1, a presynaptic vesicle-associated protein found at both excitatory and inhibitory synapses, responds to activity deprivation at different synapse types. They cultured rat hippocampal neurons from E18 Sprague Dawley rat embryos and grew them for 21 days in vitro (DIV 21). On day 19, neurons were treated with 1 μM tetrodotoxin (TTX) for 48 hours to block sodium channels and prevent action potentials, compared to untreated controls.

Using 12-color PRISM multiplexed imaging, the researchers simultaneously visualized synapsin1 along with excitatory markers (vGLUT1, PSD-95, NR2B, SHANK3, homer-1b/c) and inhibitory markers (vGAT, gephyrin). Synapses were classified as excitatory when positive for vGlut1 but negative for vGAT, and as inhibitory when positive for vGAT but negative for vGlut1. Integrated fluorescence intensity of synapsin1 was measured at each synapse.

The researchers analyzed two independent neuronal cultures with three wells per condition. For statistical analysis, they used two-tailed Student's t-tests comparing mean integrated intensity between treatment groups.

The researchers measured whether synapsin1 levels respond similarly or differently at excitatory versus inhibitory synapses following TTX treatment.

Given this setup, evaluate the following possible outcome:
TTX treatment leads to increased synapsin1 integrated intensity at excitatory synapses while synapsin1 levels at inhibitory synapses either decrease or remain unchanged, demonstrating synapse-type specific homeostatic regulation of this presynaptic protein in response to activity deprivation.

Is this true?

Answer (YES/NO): NO